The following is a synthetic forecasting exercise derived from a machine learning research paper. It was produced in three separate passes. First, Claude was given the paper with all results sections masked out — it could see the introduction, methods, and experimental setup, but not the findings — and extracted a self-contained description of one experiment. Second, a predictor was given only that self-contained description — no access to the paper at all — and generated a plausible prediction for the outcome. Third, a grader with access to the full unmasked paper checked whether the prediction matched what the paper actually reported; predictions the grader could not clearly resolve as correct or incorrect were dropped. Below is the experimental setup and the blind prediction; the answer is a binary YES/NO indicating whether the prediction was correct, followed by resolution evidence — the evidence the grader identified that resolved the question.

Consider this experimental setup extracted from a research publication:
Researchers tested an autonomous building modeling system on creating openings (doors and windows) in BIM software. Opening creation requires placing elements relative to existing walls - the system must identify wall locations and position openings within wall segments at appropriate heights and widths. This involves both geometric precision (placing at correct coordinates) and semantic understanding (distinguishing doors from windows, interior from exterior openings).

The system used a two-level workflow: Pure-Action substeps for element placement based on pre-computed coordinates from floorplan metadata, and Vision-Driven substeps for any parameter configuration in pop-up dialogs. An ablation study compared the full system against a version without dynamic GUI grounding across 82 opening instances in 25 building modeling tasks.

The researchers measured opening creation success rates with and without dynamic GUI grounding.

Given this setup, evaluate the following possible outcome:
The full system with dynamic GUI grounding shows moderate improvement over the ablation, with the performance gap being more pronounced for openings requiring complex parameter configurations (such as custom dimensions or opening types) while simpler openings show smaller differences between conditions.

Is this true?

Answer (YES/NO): NO